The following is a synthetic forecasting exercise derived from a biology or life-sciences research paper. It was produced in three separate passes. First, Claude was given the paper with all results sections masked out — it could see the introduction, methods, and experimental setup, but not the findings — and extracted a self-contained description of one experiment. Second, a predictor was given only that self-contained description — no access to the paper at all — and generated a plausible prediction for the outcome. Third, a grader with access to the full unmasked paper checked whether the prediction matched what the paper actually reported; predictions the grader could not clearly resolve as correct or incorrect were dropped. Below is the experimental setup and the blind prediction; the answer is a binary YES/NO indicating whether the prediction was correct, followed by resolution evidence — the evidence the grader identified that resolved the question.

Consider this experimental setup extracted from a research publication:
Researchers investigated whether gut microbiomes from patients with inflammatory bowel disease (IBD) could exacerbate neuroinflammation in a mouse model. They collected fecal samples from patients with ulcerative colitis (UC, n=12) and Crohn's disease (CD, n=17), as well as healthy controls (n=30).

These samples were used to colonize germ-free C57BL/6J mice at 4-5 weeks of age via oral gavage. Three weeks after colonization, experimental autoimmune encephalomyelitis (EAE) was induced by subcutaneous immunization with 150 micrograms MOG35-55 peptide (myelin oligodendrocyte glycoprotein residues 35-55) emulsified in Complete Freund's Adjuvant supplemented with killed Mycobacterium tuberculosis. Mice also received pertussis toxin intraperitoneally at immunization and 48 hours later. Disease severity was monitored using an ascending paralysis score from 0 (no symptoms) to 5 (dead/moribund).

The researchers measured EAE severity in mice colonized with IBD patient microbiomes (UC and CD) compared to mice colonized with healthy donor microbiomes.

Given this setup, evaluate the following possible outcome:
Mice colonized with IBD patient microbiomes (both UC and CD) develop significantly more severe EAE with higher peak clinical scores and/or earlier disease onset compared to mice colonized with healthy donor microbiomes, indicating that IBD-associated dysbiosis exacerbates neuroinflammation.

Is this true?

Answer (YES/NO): NO